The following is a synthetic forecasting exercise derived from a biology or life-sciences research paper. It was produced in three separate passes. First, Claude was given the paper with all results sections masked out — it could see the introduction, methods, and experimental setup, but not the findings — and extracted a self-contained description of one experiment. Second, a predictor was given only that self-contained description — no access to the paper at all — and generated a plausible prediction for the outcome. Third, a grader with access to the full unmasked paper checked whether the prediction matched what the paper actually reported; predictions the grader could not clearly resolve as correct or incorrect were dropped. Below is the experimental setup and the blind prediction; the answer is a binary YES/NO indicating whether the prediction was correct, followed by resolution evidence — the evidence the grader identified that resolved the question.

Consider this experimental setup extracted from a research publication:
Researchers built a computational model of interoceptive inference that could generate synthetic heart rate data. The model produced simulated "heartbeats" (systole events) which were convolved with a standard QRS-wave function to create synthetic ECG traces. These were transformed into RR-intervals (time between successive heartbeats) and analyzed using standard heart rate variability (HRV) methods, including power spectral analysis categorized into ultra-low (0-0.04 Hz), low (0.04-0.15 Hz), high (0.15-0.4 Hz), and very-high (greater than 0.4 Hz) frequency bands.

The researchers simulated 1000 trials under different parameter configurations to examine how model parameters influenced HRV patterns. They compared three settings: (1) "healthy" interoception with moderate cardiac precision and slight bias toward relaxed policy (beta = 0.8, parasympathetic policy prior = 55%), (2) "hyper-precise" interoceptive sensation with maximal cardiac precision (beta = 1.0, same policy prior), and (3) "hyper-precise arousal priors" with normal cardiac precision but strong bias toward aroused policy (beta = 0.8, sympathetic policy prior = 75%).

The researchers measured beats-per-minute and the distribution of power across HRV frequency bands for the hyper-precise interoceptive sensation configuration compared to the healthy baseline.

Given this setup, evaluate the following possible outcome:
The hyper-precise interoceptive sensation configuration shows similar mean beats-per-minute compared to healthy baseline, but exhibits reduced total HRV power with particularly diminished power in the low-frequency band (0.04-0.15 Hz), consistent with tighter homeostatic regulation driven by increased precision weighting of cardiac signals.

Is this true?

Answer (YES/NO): NO